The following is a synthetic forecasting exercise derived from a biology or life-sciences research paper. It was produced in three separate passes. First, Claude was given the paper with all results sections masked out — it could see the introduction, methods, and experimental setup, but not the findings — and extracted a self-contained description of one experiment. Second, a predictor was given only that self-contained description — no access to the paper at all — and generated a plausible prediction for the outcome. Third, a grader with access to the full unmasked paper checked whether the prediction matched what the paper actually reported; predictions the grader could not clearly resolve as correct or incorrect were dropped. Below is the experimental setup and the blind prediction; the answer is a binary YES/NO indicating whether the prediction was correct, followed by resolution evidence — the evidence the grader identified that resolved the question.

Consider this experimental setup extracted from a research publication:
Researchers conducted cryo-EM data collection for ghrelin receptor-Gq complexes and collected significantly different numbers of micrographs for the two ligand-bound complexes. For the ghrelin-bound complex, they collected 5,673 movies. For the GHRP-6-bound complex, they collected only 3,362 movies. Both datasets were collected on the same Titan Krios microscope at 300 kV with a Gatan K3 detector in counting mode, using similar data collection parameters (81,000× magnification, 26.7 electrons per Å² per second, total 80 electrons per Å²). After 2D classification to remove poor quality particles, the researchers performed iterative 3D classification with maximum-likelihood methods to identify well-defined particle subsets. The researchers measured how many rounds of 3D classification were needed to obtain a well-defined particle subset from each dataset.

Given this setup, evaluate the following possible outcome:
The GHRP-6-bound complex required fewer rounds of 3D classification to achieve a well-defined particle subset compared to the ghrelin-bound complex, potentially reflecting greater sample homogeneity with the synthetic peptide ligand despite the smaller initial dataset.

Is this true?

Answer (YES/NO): YES